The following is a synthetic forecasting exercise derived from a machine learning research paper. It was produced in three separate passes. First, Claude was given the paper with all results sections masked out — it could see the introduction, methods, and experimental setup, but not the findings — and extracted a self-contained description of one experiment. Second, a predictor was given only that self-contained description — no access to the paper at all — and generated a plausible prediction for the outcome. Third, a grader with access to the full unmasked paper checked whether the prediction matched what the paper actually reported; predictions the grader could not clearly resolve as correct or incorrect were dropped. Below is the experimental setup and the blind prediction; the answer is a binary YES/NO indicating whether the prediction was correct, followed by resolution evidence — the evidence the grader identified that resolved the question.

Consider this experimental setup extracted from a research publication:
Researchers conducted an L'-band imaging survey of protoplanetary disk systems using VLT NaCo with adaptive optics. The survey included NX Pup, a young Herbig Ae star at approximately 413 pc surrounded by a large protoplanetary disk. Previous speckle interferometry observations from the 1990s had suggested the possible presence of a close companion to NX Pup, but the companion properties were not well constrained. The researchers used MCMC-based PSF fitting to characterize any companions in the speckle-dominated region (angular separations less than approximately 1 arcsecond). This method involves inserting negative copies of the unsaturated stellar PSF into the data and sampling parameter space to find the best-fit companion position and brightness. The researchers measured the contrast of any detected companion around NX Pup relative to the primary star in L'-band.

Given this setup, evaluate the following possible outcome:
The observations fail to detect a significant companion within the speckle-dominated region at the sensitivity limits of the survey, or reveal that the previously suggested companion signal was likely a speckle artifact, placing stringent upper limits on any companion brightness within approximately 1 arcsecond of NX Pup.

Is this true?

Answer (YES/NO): NO